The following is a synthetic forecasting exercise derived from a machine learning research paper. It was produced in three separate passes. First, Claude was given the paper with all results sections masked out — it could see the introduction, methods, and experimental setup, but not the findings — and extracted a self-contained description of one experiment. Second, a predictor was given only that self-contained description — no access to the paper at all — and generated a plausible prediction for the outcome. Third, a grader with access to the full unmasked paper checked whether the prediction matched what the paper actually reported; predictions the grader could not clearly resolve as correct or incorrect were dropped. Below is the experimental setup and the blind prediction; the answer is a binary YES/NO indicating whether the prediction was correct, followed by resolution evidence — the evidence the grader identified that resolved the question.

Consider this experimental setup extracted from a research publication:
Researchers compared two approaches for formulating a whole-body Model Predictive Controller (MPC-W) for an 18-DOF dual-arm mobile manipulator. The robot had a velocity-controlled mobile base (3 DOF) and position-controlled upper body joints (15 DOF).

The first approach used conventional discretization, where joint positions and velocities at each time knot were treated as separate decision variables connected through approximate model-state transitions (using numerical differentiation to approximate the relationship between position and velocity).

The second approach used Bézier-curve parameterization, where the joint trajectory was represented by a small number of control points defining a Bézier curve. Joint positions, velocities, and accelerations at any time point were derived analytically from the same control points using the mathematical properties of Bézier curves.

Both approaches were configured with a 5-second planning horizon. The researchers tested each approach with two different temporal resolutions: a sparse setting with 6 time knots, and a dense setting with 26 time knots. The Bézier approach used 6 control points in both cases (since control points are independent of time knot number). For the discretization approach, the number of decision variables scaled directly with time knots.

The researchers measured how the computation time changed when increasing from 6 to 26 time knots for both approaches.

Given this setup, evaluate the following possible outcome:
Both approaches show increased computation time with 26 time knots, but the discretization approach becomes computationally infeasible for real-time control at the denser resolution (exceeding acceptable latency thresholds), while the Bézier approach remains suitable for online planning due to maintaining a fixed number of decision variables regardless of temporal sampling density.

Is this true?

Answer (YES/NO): YES